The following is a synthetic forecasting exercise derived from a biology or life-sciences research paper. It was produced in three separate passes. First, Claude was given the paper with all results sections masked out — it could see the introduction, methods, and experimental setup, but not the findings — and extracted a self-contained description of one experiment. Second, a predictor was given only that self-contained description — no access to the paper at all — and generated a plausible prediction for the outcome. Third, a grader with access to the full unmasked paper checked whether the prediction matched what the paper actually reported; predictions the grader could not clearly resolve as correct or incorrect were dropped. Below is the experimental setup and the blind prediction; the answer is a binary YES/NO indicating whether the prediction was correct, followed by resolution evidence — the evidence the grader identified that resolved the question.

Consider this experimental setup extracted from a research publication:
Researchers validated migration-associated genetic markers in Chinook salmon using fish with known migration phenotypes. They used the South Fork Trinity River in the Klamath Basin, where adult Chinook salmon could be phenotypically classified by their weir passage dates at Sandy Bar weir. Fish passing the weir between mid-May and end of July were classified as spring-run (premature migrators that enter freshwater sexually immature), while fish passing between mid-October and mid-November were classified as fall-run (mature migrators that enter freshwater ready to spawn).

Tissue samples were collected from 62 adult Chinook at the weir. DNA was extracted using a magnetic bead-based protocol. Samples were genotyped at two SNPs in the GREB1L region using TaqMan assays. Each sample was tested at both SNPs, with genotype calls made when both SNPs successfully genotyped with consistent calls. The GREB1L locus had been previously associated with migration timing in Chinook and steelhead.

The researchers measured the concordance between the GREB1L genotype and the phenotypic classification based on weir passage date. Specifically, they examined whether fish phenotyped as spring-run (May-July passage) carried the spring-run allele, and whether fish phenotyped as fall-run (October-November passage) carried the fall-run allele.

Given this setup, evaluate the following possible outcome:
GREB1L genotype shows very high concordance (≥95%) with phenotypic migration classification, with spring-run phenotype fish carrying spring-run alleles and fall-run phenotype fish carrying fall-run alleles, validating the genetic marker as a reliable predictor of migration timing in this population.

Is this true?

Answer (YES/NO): YES